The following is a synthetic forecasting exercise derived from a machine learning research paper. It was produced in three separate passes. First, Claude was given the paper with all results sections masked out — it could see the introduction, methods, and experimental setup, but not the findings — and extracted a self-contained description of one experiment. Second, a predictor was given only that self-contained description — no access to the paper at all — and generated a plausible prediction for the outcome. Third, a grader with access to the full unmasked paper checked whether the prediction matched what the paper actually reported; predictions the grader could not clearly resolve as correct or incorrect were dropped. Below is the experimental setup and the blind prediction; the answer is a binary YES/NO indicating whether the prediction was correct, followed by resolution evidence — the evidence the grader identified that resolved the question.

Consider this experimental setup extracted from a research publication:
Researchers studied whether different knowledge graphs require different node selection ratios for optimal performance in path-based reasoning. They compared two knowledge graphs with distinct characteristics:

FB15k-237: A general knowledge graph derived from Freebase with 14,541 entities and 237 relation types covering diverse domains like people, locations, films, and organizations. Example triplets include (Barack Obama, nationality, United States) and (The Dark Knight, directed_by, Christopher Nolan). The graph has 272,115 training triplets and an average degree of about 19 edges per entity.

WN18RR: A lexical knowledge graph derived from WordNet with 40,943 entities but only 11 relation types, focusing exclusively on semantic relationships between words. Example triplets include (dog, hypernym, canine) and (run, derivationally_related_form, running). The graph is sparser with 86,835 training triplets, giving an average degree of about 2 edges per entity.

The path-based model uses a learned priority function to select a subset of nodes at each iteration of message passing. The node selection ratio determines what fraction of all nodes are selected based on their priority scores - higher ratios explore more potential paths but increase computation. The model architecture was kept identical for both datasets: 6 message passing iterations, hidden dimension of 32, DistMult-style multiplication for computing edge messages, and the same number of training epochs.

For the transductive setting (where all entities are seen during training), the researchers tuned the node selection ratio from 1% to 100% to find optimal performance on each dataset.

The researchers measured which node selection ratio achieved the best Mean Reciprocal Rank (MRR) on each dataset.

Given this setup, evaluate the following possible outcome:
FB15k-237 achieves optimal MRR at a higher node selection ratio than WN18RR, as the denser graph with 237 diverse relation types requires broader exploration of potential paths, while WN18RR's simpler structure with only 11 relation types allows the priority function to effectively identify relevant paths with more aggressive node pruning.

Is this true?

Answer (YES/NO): NO